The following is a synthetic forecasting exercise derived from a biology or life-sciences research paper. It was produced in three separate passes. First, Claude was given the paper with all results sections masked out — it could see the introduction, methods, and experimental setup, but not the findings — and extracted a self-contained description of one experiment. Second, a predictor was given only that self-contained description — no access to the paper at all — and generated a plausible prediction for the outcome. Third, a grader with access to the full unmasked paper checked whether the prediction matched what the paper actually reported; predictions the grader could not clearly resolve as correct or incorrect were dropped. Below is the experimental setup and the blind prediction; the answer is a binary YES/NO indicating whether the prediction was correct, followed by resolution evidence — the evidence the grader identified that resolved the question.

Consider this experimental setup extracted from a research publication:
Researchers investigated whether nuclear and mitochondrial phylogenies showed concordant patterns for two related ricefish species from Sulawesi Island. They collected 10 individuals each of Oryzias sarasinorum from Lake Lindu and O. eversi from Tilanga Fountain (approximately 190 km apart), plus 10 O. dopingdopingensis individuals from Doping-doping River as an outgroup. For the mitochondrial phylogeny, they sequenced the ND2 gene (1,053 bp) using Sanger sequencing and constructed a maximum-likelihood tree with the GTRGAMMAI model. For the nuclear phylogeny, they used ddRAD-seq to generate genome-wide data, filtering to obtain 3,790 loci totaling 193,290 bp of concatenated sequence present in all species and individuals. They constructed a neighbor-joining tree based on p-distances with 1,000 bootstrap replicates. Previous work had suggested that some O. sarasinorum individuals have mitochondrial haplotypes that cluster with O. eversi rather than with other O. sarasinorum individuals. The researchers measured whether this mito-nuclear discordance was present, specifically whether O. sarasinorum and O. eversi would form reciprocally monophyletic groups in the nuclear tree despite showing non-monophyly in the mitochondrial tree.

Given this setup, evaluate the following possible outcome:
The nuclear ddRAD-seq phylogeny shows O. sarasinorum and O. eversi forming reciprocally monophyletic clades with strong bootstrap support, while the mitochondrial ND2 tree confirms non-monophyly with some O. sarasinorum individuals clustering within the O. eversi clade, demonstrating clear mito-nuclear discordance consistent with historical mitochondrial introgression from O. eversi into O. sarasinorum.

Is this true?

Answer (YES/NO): YES